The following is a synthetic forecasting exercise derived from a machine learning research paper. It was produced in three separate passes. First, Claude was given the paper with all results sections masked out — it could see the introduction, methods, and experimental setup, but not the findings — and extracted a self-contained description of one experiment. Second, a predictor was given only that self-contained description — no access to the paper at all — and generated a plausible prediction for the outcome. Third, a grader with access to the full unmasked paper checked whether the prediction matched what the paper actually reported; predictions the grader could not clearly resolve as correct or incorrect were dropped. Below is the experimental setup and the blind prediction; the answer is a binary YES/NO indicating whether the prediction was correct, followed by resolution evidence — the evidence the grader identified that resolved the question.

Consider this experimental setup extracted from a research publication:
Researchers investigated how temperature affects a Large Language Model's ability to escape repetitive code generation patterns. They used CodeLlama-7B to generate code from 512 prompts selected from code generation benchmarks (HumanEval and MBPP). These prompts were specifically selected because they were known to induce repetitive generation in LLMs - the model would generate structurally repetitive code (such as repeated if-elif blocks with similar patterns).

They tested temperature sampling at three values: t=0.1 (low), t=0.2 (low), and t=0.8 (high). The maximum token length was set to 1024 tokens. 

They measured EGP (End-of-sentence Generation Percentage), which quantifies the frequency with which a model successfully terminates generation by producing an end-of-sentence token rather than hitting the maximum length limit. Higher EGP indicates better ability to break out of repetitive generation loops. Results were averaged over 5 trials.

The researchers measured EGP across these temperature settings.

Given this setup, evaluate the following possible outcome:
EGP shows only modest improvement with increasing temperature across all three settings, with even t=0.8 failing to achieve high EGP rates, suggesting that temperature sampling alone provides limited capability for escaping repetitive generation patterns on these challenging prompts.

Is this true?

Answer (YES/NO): NO